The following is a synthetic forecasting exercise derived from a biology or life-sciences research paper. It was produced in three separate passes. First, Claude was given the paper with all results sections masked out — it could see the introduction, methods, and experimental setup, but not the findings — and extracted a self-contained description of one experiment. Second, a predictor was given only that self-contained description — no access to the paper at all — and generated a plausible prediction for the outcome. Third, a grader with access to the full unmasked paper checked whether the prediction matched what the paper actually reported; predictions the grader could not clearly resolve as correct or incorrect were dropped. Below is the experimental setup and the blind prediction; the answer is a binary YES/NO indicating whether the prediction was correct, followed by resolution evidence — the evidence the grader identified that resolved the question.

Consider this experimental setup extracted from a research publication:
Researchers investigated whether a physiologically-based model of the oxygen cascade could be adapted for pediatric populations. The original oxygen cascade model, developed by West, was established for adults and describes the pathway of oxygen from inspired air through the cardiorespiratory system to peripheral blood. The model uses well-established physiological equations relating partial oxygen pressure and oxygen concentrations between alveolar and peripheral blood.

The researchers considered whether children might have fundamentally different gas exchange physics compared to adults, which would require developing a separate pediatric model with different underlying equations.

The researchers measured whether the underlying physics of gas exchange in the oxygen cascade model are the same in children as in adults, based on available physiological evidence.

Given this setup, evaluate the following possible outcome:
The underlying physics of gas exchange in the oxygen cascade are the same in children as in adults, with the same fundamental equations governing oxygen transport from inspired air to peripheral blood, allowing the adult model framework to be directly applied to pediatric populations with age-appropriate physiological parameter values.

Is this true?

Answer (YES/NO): YES